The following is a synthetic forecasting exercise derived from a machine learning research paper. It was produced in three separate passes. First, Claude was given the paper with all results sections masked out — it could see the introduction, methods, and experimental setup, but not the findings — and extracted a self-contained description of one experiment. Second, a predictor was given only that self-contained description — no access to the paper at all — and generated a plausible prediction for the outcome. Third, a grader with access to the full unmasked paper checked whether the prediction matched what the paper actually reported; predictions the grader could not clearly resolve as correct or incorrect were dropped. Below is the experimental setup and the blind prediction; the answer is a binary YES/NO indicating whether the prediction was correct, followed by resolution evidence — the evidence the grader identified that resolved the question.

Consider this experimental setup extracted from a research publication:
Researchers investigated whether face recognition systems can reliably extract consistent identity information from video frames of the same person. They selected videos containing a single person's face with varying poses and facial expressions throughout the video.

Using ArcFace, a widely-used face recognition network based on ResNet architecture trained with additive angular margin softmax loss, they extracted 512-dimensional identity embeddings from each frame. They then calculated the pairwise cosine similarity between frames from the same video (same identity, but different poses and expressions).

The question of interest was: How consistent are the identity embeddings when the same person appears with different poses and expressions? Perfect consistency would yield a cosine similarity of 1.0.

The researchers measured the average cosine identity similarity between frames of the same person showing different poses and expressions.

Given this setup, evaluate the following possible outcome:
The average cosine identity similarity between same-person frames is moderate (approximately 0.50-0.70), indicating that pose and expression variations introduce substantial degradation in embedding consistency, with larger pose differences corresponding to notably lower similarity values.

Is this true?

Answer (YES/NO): NO